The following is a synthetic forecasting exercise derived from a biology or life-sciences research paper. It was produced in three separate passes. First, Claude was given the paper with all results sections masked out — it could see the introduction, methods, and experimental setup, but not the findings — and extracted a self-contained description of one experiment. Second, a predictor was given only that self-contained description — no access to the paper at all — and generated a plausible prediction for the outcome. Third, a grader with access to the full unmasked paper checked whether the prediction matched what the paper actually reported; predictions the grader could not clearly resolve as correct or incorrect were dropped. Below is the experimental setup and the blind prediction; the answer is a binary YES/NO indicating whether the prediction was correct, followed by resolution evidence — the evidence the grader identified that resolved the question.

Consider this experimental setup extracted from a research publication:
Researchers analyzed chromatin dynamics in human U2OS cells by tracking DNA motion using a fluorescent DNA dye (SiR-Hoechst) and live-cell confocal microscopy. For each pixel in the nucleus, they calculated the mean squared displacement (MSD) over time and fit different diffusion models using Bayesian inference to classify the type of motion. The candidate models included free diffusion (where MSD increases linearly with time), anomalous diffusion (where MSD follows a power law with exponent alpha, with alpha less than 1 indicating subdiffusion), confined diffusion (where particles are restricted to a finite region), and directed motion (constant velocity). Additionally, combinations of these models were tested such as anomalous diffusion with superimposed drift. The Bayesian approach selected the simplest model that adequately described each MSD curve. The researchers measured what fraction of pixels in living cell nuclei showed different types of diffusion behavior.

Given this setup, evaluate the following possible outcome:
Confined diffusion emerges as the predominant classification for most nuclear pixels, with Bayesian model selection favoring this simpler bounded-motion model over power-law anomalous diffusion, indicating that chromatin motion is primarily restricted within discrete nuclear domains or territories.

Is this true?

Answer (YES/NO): NO